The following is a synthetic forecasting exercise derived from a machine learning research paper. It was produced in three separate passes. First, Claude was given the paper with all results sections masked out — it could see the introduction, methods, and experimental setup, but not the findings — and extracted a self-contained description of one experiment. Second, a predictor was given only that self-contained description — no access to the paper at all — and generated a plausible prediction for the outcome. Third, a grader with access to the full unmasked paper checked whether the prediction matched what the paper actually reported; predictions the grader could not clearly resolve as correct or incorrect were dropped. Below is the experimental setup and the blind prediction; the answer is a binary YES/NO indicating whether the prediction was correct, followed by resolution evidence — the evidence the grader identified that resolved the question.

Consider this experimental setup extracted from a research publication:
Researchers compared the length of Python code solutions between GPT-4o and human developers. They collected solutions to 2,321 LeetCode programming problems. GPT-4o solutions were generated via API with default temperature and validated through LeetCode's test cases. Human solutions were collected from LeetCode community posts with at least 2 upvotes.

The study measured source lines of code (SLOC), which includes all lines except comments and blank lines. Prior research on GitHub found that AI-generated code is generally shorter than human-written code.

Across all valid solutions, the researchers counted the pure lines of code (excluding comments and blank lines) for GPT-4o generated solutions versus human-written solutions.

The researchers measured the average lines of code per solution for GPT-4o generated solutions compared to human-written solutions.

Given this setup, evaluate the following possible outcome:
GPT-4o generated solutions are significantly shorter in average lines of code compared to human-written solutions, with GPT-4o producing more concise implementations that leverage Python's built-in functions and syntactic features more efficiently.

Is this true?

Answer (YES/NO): NO